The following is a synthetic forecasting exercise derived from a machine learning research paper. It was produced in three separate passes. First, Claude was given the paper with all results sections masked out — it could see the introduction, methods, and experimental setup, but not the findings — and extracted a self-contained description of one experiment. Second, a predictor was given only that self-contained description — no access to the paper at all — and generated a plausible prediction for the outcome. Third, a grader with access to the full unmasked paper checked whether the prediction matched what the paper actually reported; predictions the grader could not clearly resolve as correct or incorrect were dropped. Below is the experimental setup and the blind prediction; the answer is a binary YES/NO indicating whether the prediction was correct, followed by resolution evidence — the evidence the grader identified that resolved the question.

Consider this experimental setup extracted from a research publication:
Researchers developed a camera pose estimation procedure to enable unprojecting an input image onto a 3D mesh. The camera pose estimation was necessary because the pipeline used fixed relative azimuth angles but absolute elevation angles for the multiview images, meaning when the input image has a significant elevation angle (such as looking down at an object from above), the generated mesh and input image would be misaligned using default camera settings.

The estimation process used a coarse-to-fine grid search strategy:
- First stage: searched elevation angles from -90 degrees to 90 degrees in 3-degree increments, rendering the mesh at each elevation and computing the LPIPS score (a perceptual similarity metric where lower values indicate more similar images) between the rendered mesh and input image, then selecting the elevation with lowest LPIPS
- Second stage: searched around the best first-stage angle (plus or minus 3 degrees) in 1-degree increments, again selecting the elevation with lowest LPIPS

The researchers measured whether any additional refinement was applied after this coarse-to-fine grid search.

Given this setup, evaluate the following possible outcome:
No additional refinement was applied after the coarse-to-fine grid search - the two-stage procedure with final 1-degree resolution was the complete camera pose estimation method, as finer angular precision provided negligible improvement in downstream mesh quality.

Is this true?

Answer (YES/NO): NO